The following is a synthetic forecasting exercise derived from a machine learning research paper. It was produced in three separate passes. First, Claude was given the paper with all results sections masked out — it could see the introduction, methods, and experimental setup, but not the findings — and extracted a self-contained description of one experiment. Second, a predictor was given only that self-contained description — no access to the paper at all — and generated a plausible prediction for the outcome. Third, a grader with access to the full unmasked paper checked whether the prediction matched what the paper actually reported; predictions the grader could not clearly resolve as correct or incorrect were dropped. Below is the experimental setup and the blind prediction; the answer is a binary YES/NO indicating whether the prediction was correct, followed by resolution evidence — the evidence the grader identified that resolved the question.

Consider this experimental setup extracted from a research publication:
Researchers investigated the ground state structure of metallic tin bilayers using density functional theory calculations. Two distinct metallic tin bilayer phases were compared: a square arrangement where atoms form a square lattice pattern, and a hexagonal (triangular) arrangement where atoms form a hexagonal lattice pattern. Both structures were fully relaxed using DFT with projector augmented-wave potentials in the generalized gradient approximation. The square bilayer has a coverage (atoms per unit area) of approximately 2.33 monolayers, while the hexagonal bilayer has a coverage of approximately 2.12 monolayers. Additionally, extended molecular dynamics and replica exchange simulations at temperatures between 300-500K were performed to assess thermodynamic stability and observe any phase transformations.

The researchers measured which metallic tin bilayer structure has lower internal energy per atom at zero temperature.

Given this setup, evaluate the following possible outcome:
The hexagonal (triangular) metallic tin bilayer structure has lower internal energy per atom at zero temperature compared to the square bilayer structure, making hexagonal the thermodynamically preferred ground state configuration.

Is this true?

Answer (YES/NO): NO